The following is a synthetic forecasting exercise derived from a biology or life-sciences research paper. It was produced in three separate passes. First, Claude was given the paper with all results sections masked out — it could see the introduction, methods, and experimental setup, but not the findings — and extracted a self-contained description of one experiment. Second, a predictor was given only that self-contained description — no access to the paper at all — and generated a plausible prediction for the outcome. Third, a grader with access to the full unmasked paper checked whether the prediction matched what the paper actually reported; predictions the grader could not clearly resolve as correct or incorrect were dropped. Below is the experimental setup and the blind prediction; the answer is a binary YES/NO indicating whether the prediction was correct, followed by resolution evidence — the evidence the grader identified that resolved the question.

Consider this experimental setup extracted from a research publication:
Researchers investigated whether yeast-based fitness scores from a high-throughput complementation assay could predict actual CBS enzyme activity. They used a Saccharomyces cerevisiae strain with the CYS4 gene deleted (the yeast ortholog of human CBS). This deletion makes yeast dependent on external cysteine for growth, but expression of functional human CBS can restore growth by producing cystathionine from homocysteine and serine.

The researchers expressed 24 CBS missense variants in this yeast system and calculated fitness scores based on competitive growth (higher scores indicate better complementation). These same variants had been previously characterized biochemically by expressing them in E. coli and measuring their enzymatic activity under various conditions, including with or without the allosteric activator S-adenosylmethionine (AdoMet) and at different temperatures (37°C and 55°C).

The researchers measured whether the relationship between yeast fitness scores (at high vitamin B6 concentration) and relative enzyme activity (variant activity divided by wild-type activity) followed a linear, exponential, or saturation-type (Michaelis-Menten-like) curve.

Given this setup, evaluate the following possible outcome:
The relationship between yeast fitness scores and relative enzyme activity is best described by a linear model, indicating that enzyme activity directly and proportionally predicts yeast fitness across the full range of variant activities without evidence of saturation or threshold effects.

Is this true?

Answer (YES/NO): NO